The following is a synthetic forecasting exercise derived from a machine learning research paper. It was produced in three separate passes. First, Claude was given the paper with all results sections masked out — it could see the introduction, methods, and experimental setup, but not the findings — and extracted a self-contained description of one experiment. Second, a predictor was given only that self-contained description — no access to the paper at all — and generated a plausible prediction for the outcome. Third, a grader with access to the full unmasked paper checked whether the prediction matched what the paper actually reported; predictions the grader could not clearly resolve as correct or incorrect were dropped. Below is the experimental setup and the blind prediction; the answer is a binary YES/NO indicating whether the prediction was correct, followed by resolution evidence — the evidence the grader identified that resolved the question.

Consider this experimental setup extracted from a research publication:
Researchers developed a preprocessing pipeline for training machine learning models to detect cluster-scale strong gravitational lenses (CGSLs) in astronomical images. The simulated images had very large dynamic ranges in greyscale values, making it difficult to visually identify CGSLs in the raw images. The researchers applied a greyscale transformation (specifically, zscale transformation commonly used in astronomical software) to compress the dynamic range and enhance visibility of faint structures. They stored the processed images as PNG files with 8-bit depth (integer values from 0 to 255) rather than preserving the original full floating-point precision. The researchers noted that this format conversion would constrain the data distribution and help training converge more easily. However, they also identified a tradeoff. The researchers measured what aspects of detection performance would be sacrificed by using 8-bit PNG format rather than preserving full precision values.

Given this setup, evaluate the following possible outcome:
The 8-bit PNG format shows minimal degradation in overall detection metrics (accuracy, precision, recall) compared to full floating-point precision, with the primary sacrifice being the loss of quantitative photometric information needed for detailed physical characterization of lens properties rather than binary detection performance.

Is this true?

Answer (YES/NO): NO